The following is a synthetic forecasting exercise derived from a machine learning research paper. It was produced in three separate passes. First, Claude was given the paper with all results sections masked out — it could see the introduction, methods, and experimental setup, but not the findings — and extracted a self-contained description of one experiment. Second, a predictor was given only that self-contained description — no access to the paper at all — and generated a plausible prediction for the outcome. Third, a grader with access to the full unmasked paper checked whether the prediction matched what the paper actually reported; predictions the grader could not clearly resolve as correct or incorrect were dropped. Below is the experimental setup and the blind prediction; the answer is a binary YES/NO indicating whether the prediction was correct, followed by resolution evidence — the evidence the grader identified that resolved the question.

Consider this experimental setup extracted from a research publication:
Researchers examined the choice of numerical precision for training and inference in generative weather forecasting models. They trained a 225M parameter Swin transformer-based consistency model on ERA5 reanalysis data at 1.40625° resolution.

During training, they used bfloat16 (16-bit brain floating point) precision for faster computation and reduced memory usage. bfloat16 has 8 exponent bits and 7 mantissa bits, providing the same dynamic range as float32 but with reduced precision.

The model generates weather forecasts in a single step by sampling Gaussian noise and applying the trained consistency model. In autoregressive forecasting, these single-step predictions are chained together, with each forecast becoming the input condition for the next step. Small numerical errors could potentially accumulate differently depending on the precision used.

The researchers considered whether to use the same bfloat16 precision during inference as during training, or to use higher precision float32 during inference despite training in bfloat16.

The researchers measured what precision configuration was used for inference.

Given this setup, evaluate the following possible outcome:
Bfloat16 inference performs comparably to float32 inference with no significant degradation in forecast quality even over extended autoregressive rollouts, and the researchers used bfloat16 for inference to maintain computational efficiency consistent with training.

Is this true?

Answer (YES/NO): NO